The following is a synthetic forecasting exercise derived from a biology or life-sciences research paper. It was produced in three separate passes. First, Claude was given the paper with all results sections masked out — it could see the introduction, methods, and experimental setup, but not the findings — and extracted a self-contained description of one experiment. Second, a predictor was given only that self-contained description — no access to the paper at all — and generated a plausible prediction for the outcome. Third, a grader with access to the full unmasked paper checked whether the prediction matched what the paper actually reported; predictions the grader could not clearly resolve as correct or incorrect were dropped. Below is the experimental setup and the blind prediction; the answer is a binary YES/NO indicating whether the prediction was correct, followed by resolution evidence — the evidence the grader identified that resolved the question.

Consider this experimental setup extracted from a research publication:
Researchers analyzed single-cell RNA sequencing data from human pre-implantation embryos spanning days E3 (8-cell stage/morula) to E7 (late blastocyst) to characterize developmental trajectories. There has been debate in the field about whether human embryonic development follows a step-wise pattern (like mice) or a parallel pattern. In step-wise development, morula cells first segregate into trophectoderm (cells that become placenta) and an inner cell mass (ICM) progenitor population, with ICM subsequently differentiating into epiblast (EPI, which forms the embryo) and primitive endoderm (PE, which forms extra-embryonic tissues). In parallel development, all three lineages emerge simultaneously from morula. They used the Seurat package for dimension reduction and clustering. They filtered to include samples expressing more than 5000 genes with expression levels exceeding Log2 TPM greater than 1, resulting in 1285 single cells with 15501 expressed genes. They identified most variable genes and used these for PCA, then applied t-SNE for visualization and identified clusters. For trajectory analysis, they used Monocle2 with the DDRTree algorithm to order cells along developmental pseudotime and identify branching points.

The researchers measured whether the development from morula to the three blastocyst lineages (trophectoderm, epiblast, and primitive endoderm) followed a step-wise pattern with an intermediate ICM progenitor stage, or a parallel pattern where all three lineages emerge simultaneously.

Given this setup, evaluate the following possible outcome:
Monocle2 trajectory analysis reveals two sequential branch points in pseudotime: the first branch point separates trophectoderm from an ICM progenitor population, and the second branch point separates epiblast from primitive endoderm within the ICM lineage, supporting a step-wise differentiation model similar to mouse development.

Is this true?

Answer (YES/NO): YES